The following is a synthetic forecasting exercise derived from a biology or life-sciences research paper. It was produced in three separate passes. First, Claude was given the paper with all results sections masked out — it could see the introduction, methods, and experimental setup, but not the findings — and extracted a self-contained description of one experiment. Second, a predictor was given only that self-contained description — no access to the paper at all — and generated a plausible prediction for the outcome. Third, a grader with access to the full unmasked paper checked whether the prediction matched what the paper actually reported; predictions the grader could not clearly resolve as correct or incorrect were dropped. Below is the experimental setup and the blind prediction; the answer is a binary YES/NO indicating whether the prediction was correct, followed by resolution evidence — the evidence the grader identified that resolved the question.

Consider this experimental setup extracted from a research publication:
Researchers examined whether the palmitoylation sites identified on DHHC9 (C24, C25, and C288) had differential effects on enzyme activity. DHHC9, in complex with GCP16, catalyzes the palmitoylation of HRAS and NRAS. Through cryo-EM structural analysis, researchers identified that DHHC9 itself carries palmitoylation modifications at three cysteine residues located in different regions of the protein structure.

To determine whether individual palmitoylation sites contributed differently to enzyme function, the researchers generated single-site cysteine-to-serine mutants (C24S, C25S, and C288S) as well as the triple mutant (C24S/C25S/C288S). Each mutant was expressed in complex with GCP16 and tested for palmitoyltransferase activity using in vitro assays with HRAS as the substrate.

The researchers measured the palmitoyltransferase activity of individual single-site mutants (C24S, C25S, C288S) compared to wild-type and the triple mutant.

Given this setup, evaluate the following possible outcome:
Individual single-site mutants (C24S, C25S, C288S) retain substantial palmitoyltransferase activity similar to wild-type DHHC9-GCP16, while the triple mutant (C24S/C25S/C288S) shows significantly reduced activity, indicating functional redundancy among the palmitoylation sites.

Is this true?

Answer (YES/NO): NO